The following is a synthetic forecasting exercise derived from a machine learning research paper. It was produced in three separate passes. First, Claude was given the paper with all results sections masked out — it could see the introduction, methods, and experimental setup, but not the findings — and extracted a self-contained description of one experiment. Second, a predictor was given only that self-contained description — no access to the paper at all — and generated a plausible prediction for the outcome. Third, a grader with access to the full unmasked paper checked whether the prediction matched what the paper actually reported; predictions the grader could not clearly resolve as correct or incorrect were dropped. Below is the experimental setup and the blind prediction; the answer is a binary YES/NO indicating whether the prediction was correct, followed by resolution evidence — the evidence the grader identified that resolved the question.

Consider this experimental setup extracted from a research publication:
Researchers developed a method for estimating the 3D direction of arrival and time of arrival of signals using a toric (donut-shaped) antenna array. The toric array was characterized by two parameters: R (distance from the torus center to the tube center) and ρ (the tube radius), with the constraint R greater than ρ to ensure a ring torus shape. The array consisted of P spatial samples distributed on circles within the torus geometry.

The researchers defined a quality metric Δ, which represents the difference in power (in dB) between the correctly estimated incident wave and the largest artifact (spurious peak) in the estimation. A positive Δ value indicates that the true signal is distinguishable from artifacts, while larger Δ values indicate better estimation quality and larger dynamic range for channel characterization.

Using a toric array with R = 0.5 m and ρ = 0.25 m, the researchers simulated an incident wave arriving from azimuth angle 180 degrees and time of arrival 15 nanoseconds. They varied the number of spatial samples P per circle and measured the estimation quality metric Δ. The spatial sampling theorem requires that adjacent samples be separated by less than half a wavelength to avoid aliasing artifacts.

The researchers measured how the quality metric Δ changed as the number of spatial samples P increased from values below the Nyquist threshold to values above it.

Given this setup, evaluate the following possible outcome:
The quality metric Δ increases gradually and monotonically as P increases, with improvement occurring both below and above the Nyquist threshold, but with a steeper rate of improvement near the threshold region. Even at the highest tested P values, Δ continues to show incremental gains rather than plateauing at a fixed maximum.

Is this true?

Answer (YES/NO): NO